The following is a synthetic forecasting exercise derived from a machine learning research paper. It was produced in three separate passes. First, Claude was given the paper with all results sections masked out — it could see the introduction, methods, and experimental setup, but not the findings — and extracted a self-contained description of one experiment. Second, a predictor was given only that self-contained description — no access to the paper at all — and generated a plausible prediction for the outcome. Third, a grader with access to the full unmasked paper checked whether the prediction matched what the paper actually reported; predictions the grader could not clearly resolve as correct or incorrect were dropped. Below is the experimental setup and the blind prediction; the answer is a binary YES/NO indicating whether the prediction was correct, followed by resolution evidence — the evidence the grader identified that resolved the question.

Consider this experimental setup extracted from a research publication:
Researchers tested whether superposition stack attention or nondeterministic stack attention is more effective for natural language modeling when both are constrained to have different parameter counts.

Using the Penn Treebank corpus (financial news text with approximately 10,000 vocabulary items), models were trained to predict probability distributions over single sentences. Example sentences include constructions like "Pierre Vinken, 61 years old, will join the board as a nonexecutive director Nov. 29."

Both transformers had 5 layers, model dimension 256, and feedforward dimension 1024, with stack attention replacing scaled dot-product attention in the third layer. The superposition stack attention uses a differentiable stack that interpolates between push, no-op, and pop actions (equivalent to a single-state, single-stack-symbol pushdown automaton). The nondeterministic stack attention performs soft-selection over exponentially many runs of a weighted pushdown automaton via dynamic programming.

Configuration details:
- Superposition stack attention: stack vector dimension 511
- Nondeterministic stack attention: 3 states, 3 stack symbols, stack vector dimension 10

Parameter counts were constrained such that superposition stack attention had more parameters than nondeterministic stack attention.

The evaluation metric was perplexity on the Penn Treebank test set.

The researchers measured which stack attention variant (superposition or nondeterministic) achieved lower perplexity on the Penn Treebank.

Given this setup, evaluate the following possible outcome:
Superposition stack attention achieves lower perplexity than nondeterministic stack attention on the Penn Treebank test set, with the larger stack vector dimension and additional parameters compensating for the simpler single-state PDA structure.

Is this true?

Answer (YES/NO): NO